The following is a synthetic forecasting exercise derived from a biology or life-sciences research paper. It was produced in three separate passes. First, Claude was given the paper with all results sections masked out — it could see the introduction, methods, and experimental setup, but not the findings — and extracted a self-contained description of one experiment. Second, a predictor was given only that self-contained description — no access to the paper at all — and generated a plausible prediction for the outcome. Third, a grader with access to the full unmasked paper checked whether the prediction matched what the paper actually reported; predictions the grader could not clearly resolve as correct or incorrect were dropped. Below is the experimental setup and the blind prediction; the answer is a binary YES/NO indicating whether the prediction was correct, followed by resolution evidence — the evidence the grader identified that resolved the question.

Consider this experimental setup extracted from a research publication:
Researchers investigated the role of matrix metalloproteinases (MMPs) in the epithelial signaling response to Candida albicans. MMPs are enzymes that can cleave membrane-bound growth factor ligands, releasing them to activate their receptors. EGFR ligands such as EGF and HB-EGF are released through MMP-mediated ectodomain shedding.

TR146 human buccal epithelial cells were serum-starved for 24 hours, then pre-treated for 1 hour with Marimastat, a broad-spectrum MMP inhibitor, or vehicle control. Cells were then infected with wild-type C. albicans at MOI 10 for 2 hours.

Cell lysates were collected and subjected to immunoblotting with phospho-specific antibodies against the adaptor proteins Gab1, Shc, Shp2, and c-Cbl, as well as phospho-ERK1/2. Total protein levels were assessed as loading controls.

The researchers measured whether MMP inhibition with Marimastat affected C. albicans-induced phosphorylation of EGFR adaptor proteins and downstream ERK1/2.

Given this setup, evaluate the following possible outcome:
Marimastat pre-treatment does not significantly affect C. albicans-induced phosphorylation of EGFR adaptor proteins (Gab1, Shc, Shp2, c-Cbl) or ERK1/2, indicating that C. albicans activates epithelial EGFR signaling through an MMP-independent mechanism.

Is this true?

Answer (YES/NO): NO